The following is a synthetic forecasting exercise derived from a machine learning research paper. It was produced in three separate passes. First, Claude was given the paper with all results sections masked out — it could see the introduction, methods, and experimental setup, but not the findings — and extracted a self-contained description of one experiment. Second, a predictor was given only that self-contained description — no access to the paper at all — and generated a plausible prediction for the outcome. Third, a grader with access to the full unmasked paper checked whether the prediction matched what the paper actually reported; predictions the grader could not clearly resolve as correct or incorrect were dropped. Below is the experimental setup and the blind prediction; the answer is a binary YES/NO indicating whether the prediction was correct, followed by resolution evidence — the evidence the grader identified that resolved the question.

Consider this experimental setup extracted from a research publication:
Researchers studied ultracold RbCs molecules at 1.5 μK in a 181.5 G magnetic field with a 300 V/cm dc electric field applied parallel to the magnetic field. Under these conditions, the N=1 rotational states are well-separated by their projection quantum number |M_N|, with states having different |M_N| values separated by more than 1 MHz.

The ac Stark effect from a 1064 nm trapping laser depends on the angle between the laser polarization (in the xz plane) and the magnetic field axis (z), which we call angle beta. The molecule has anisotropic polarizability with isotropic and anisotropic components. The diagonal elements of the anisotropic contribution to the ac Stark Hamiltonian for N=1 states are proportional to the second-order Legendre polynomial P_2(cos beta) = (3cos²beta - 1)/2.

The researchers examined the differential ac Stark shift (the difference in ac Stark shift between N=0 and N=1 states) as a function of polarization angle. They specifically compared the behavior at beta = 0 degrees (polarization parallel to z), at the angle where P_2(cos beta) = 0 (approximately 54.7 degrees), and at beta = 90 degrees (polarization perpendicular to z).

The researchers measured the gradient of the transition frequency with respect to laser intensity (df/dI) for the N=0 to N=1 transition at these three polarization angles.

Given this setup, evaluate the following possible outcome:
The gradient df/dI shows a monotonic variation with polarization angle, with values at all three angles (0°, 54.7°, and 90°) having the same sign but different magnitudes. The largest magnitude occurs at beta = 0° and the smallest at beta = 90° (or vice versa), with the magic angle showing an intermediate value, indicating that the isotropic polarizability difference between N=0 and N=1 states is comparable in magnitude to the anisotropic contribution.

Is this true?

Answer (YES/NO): NO